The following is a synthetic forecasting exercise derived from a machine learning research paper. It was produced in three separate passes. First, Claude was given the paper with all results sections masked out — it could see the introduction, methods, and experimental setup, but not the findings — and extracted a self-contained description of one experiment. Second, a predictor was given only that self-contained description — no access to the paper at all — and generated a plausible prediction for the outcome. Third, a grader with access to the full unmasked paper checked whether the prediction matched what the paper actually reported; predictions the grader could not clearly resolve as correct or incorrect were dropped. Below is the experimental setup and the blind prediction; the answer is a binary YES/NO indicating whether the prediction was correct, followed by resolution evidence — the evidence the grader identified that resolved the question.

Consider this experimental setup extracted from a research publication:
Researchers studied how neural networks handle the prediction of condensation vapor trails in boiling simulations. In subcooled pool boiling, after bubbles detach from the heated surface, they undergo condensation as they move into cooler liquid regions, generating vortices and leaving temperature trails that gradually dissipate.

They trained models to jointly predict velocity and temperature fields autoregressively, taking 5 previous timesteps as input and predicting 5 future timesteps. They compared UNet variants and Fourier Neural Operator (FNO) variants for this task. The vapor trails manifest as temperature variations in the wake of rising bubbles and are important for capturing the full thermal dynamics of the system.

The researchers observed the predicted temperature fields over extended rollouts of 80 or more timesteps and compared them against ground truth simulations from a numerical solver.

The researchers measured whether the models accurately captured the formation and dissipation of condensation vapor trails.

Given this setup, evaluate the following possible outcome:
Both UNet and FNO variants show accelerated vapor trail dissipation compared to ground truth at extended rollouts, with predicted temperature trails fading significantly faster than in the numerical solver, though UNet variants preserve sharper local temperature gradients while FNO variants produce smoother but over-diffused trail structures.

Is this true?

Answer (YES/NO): NO